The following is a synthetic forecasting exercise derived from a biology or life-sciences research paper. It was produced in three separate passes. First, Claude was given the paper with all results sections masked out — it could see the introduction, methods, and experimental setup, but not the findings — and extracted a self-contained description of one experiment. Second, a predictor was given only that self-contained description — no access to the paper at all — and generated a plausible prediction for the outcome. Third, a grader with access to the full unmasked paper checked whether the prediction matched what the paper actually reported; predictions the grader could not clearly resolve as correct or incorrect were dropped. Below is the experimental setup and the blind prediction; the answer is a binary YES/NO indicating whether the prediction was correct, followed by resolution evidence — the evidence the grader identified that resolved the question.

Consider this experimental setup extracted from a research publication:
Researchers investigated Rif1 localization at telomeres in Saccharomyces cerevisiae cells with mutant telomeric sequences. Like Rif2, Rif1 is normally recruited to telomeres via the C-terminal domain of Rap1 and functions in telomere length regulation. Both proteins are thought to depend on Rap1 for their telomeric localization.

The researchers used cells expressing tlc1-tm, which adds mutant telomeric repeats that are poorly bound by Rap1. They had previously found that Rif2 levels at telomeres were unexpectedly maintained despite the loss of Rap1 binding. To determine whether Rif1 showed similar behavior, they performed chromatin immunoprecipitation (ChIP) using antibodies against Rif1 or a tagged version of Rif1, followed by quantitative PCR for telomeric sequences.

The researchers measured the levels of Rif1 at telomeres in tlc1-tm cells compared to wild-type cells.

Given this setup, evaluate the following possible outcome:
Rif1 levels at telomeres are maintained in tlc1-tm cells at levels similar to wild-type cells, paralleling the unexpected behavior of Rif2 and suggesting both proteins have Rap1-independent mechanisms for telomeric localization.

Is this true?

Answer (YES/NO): NO